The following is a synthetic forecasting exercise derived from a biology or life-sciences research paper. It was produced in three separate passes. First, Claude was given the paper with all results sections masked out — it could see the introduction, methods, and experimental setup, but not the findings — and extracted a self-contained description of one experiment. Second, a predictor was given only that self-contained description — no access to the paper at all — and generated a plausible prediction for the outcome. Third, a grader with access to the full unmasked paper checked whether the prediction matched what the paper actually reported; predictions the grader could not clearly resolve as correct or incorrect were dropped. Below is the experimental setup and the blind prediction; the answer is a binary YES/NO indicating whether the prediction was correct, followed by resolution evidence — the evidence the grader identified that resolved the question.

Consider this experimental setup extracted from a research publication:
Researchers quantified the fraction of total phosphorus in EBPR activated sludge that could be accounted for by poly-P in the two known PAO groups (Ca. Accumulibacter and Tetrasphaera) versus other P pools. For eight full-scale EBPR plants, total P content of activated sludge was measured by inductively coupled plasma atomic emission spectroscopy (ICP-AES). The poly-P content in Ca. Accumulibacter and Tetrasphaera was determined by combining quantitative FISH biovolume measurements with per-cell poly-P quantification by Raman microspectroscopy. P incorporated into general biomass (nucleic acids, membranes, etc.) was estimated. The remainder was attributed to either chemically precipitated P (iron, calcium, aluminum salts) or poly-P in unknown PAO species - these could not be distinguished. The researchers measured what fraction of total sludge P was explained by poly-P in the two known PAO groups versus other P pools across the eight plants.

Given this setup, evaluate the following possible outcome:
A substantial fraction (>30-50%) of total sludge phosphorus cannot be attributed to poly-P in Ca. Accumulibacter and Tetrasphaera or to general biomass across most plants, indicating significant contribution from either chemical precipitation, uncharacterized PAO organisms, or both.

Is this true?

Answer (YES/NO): YES